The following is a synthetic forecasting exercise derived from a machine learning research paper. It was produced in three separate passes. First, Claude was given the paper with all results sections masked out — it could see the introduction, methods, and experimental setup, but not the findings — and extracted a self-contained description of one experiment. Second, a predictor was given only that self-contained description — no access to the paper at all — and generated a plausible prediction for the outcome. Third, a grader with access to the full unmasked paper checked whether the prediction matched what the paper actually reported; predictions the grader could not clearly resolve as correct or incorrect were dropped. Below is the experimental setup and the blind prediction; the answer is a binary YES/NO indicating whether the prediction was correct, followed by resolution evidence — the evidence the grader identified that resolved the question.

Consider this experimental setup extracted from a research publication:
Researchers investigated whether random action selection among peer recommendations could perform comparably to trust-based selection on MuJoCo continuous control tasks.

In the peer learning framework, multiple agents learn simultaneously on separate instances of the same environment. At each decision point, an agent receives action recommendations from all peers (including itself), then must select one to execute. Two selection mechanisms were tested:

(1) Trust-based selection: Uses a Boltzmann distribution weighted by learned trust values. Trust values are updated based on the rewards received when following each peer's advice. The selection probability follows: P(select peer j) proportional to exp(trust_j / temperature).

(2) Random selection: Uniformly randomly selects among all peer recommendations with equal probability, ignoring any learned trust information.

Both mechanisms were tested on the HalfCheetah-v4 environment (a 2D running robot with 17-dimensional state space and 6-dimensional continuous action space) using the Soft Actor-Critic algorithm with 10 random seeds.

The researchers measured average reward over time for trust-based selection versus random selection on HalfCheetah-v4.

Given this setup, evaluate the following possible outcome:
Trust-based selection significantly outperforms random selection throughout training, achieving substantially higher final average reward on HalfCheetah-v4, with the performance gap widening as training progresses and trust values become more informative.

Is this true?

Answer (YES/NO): NO